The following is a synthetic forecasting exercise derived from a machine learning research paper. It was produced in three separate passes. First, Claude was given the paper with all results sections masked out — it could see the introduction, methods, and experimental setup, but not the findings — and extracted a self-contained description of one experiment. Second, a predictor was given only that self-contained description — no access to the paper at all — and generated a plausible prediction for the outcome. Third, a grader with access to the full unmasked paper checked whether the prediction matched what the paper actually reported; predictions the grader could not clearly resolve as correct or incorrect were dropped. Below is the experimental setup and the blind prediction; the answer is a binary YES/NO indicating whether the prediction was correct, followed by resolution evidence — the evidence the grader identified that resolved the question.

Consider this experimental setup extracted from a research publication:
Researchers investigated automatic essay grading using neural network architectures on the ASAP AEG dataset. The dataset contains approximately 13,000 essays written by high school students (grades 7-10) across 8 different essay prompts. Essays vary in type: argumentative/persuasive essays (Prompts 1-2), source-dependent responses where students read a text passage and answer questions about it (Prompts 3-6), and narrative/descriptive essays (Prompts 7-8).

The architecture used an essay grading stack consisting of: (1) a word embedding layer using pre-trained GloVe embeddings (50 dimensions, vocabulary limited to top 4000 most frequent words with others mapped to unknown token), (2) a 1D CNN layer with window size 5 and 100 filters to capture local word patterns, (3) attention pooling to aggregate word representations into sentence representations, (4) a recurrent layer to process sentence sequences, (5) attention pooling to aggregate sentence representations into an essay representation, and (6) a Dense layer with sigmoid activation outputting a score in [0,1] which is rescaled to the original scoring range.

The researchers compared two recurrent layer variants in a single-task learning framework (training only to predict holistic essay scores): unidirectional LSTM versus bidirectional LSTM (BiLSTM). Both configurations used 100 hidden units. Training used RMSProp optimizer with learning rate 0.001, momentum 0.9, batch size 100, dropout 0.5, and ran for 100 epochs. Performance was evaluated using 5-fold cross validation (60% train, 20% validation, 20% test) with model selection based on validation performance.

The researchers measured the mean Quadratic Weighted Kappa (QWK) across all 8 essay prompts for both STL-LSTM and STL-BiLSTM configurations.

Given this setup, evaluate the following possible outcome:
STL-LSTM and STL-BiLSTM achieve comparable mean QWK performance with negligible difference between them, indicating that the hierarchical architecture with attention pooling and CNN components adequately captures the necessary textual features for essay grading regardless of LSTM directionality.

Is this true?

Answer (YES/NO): YES